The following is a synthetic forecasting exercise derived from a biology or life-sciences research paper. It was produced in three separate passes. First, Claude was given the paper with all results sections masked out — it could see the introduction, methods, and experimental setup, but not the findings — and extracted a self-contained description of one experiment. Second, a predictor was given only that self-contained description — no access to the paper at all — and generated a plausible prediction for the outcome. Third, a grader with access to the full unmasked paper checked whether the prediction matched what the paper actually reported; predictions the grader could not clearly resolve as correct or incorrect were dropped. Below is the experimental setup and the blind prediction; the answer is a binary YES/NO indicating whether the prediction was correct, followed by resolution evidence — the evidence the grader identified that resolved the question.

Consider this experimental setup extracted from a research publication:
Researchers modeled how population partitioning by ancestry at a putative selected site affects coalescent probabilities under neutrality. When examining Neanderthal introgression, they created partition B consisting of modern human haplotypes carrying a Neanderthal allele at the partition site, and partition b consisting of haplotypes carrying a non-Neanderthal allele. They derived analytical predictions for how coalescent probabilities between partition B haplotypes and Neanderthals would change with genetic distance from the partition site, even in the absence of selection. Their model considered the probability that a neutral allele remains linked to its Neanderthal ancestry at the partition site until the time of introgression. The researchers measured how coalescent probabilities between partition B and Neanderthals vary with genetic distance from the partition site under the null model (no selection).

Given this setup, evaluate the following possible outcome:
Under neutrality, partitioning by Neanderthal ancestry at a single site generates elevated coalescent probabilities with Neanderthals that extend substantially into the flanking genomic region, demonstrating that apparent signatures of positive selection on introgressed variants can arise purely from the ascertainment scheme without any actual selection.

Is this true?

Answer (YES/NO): NO